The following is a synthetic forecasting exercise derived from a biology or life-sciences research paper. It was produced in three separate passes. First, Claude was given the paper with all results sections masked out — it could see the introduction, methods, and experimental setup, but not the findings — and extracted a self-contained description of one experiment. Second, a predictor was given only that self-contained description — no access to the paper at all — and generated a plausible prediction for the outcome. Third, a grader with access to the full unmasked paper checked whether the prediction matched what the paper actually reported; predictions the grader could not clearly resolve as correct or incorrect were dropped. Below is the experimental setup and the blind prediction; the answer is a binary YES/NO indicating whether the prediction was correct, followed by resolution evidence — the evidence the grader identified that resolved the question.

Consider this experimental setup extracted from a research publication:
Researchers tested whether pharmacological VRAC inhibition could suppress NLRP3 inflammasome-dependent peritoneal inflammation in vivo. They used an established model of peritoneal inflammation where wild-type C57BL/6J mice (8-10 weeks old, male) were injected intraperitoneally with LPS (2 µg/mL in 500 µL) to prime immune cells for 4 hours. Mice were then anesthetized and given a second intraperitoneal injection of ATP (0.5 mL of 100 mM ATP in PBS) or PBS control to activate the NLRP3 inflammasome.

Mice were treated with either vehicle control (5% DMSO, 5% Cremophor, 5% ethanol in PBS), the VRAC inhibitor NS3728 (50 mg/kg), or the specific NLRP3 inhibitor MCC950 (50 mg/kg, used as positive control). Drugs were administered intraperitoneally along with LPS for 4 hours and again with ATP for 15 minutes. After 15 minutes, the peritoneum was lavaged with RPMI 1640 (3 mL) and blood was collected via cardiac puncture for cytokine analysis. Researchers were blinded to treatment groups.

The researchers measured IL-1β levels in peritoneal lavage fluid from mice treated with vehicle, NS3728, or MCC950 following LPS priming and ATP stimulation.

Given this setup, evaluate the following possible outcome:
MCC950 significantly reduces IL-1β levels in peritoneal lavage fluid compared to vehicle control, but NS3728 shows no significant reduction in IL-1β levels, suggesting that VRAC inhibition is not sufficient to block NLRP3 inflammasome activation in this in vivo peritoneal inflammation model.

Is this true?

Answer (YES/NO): NO